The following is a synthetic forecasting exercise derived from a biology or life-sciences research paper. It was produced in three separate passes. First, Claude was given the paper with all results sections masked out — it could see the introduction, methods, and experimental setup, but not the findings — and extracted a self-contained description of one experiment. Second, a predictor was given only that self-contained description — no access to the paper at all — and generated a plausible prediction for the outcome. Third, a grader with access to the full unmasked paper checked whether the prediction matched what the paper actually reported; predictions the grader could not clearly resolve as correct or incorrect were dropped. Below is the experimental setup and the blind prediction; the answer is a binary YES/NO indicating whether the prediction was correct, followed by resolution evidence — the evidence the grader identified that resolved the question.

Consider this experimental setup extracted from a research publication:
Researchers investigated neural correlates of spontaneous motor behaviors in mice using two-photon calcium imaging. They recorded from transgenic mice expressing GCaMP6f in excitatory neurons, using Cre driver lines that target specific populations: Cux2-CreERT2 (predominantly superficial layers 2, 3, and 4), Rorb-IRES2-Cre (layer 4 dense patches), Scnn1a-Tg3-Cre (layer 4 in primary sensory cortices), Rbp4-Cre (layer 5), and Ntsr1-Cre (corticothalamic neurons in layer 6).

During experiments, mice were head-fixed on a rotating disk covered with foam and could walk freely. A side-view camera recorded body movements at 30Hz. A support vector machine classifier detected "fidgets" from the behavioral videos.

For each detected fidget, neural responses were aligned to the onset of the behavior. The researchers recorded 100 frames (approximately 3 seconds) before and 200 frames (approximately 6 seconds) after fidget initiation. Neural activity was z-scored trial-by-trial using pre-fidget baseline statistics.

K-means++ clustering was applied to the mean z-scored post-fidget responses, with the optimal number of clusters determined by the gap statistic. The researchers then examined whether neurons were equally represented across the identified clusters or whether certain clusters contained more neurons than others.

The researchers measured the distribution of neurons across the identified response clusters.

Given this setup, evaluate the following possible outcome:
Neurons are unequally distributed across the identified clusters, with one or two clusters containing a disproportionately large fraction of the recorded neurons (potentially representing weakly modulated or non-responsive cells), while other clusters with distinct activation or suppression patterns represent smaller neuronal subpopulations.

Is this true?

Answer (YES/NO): YES